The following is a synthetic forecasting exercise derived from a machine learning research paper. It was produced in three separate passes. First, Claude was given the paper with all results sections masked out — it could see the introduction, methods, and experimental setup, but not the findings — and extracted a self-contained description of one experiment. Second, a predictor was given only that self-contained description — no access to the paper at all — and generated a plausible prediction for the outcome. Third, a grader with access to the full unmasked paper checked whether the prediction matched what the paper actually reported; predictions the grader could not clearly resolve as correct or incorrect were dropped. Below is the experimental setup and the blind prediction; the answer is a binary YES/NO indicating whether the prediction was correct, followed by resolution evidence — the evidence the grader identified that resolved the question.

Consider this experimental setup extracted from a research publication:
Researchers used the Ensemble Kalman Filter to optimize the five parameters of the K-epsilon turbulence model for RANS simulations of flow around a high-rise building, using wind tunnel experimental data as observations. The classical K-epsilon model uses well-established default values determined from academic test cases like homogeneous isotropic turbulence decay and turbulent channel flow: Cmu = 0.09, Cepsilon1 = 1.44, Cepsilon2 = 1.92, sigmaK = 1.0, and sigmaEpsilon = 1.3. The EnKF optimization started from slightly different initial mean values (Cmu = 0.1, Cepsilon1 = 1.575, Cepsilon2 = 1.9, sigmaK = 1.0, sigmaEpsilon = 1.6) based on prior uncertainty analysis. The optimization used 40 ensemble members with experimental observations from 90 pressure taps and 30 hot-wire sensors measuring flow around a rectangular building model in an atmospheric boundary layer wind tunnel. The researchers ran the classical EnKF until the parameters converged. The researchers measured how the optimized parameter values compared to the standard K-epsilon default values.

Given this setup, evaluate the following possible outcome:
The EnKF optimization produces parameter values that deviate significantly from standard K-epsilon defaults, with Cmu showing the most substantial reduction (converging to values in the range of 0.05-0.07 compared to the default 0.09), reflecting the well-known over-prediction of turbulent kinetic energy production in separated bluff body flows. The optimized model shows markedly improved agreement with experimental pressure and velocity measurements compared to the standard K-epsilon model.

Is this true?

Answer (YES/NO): NO